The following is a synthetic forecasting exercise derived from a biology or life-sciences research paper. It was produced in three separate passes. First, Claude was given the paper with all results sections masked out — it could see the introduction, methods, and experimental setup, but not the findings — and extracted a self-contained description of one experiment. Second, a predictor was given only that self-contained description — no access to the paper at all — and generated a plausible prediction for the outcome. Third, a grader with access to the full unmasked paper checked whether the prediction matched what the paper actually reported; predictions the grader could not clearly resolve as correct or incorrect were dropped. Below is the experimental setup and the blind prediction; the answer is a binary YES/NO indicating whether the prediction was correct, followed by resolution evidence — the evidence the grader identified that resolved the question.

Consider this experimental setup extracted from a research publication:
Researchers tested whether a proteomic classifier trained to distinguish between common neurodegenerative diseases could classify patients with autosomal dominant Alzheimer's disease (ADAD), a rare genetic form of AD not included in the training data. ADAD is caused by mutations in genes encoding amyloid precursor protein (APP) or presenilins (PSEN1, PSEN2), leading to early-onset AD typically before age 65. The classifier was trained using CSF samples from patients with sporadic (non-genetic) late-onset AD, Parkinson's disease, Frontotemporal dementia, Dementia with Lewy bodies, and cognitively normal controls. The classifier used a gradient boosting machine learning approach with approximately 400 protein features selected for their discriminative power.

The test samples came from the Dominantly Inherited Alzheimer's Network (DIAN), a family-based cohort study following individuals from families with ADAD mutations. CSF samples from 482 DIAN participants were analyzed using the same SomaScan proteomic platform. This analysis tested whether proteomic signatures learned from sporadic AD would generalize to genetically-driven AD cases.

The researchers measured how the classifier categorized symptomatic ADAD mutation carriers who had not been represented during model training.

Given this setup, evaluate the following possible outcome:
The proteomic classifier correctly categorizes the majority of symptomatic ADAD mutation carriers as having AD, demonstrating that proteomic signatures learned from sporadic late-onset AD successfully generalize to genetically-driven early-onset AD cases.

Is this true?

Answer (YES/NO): YES